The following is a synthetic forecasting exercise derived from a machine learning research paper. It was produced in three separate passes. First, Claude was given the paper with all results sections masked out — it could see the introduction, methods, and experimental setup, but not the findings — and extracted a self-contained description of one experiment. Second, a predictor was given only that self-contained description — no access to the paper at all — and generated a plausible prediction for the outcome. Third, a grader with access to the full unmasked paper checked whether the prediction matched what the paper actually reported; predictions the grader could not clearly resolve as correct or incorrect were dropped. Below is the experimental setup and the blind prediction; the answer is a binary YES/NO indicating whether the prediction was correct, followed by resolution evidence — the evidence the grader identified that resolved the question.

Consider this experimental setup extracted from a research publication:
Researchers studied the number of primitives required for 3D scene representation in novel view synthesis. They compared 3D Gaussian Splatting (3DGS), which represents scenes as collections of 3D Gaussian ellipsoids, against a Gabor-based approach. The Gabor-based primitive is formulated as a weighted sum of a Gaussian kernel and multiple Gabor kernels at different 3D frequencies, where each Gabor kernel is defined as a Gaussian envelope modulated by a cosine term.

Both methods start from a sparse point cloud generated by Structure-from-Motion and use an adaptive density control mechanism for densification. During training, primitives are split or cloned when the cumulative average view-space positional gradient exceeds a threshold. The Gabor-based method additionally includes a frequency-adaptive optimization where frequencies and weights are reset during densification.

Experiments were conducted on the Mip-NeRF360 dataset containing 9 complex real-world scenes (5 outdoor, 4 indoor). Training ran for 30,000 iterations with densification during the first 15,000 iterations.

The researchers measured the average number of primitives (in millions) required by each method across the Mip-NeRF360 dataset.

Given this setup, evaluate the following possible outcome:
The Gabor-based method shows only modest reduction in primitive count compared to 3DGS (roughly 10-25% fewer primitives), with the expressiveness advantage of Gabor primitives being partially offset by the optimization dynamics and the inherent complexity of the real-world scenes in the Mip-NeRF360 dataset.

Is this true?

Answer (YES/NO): YES